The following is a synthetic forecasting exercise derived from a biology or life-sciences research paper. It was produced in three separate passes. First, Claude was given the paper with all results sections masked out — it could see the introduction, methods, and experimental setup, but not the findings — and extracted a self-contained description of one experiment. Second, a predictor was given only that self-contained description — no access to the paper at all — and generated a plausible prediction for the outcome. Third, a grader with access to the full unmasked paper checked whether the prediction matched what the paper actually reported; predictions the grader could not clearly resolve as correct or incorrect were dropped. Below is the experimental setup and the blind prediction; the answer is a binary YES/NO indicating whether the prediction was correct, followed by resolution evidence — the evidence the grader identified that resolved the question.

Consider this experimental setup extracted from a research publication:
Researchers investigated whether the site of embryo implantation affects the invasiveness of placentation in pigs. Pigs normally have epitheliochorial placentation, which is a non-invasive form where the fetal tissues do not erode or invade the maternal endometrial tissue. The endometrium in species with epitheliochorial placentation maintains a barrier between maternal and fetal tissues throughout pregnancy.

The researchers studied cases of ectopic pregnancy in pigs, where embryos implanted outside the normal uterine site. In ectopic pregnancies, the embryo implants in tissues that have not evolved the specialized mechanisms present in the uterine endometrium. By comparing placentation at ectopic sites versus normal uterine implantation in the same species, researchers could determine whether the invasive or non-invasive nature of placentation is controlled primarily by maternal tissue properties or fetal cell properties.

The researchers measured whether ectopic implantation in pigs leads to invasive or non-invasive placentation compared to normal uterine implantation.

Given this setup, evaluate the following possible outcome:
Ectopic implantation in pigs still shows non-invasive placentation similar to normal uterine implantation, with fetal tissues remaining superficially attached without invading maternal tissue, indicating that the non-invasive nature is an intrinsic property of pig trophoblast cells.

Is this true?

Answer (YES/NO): NO